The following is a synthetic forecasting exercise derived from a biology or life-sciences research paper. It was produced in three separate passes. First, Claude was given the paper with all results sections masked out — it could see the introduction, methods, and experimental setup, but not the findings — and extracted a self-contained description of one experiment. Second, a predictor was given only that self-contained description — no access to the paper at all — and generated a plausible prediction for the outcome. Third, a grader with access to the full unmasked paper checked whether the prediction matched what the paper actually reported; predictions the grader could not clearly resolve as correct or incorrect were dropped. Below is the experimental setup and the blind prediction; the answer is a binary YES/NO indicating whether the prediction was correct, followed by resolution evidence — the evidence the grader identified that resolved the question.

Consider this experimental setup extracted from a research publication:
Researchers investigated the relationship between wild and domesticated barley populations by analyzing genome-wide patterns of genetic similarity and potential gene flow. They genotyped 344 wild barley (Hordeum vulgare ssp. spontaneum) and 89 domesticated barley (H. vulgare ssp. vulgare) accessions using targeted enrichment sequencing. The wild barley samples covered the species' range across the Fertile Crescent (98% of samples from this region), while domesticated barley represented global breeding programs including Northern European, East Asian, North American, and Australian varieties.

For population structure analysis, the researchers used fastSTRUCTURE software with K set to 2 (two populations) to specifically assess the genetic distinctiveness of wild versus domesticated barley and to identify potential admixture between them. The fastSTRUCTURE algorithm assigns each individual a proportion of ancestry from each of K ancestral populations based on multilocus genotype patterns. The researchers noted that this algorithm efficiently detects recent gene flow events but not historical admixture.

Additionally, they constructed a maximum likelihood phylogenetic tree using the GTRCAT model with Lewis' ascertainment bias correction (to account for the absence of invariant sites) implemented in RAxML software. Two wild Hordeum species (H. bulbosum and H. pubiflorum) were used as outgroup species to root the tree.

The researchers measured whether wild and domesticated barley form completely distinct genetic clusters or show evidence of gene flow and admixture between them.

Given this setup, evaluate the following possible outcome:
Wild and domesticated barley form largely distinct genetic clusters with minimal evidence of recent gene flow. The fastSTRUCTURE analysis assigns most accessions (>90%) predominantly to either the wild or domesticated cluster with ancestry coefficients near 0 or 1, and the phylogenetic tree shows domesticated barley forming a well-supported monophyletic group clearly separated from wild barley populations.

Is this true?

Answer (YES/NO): NO